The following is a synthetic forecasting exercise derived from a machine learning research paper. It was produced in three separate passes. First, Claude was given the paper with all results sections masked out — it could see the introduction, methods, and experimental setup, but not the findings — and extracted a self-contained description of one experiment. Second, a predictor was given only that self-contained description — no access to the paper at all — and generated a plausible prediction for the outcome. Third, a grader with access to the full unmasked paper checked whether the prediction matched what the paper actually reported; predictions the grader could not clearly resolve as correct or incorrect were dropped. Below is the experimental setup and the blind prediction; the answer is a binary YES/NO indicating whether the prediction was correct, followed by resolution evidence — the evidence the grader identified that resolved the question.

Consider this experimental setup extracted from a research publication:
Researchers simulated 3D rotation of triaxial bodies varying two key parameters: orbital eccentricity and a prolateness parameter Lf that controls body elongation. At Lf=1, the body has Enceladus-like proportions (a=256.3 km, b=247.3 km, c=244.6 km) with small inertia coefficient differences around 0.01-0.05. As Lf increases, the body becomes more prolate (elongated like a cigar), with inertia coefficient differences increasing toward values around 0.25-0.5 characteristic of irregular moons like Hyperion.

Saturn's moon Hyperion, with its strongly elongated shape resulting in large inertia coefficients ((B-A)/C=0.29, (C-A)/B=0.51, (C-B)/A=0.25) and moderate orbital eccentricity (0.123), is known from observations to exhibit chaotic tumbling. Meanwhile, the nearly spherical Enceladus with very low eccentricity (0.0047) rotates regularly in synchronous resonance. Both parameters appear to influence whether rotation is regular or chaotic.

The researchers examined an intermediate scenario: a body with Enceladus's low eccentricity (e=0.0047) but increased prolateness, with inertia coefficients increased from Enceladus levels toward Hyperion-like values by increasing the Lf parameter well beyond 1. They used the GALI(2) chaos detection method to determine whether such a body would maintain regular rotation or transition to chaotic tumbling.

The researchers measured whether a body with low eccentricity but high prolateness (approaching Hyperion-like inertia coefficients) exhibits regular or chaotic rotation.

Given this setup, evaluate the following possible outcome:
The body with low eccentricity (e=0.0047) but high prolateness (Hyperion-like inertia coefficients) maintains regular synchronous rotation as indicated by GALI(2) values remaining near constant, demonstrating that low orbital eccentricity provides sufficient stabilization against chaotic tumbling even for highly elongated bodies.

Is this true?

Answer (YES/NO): NO